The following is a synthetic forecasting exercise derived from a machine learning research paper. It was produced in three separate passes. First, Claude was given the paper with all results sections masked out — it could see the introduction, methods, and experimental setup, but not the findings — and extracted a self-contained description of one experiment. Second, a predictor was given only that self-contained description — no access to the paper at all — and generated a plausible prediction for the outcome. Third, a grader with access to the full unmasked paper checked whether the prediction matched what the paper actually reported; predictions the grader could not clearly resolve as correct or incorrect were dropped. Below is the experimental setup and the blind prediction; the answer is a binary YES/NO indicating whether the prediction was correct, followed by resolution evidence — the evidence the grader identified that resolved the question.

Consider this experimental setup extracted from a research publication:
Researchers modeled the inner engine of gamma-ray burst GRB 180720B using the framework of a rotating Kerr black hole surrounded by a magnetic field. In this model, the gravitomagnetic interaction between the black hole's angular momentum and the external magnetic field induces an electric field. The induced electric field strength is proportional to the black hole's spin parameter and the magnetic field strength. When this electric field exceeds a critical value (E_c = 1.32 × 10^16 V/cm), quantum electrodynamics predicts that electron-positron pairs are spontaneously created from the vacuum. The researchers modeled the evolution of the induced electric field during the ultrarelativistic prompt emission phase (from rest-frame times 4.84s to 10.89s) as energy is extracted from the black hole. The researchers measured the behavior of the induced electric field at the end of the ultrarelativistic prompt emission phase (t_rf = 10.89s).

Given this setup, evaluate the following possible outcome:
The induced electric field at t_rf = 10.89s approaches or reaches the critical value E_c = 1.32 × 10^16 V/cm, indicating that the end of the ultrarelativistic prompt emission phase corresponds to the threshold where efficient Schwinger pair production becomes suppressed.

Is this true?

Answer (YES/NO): YES